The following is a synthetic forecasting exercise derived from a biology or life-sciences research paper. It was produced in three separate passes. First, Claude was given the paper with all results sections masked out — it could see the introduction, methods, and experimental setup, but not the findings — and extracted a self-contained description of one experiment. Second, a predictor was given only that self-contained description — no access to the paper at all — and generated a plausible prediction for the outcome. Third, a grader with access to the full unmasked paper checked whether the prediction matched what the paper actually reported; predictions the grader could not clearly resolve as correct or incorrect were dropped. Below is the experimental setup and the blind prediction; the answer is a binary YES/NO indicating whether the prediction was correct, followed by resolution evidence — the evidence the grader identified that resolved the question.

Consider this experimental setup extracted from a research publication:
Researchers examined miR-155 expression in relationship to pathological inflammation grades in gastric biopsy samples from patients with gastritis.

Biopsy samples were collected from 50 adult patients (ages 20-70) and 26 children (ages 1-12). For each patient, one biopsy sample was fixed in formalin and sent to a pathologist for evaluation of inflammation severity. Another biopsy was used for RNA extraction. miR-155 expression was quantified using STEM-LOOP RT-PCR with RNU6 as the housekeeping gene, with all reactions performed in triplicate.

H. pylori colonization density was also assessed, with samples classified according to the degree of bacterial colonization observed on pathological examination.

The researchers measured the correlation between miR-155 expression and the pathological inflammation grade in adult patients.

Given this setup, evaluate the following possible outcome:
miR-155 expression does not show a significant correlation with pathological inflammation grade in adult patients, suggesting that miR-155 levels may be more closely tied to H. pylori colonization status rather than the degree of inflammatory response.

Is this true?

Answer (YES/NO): NO